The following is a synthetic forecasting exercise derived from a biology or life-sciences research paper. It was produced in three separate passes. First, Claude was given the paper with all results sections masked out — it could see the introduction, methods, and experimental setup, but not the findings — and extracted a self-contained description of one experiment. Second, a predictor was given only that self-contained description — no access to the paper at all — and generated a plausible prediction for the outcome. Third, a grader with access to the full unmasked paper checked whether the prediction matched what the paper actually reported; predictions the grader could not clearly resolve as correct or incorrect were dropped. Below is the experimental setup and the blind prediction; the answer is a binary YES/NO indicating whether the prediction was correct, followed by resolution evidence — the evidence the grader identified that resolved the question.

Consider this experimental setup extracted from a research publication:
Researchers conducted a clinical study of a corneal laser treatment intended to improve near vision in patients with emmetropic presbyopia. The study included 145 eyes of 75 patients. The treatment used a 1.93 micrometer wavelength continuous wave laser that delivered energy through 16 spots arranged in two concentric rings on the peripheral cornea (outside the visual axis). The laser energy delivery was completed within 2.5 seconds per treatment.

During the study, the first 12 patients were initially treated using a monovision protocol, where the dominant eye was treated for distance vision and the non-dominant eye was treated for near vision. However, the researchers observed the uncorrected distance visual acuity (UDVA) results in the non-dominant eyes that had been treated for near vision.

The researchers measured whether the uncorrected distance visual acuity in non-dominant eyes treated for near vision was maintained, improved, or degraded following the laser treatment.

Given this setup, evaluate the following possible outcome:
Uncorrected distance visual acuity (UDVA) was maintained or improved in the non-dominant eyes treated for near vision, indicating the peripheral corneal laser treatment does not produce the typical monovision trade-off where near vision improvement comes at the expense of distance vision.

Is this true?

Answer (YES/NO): YES